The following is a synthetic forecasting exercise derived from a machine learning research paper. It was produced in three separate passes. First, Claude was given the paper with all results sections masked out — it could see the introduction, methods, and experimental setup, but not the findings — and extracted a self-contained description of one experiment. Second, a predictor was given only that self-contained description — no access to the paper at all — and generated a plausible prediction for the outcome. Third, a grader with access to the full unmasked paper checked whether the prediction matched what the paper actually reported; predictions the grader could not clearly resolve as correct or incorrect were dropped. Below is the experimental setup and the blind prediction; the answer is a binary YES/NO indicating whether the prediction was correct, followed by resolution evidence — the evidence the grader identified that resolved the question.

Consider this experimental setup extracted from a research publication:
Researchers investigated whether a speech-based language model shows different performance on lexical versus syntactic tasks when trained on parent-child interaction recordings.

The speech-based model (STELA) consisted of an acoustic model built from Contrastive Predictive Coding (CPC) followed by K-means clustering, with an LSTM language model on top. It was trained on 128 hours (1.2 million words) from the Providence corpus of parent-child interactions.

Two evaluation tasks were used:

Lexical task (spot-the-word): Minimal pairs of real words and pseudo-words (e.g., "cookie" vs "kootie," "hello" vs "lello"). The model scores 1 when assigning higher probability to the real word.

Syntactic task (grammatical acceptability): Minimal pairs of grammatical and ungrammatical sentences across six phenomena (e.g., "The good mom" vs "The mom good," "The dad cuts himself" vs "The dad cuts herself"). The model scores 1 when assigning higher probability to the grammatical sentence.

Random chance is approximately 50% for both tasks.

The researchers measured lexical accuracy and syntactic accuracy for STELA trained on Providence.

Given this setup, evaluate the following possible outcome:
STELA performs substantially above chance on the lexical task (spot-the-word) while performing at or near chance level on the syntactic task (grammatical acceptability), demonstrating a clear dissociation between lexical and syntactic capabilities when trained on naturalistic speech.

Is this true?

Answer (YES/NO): NO